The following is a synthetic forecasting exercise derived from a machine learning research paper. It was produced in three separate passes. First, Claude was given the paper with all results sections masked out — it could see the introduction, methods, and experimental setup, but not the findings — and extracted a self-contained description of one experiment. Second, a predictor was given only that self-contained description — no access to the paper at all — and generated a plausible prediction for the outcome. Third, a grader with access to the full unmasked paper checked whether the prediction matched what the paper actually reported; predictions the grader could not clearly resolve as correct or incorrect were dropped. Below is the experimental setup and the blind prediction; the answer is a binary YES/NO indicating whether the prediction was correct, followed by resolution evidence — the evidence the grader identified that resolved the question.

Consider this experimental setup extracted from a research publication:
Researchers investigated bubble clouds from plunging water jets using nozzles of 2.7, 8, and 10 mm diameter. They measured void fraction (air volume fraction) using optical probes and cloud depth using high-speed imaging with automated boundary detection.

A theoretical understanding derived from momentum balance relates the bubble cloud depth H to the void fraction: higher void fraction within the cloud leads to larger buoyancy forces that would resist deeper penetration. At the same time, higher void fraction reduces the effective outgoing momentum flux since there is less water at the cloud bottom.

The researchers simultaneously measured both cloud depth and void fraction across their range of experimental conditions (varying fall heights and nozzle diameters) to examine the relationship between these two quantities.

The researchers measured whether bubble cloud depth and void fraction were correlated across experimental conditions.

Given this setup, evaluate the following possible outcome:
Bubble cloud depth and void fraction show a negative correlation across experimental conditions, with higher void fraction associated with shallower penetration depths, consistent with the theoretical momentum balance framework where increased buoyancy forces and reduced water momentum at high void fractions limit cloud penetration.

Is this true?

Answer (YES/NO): YES